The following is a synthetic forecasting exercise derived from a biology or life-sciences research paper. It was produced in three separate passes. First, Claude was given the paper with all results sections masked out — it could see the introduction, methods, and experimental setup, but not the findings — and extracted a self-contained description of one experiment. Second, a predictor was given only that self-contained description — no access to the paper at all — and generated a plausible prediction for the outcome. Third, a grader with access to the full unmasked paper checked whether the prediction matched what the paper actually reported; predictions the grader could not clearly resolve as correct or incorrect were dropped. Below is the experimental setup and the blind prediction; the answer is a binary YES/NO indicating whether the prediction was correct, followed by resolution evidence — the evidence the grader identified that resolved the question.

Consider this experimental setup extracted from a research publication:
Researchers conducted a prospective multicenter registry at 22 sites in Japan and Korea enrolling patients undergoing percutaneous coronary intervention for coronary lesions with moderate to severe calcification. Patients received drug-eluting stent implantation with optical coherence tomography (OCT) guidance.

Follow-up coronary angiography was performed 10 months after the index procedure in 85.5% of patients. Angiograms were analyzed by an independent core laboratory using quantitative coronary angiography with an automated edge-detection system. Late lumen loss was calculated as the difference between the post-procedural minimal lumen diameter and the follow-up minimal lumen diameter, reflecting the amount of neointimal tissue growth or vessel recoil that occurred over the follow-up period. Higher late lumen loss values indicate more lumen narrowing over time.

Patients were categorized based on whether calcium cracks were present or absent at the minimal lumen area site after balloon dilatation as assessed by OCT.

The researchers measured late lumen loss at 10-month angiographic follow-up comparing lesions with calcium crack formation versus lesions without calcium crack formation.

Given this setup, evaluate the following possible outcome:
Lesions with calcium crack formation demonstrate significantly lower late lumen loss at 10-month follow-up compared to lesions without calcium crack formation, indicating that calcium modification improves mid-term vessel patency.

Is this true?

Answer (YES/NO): NO